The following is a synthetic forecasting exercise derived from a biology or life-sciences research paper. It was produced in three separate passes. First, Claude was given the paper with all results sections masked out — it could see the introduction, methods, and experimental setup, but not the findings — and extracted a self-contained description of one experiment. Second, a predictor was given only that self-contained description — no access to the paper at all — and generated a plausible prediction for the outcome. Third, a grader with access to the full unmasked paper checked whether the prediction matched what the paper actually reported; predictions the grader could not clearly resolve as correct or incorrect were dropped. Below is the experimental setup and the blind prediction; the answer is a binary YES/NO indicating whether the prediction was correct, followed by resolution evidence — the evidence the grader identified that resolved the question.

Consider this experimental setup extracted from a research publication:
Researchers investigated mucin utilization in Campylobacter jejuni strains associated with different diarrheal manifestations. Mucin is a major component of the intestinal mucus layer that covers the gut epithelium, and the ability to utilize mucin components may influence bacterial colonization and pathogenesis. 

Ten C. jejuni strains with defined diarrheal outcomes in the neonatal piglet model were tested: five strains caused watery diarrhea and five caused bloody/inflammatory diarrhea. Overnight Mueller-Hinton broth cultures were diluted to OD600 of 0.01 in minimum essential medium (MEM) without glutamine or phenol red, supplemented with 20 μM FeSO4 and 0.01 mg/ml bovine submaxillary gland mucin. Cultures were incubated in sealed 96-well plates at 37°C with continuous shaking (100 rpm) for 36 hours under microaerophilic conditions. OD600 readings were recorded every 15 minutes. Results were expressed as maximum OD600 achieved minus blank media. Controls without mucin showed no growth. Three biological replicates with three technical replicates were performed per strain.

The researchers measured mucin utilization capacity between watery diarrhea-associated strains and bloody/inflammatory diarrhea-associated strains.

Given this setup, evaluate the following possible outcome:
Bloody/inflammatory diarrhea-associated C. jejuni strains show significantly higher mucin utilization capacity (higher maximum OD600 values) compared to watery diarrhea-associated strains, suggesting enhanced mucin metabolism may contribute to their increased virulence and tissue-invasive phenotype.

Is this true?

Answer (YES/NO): NO